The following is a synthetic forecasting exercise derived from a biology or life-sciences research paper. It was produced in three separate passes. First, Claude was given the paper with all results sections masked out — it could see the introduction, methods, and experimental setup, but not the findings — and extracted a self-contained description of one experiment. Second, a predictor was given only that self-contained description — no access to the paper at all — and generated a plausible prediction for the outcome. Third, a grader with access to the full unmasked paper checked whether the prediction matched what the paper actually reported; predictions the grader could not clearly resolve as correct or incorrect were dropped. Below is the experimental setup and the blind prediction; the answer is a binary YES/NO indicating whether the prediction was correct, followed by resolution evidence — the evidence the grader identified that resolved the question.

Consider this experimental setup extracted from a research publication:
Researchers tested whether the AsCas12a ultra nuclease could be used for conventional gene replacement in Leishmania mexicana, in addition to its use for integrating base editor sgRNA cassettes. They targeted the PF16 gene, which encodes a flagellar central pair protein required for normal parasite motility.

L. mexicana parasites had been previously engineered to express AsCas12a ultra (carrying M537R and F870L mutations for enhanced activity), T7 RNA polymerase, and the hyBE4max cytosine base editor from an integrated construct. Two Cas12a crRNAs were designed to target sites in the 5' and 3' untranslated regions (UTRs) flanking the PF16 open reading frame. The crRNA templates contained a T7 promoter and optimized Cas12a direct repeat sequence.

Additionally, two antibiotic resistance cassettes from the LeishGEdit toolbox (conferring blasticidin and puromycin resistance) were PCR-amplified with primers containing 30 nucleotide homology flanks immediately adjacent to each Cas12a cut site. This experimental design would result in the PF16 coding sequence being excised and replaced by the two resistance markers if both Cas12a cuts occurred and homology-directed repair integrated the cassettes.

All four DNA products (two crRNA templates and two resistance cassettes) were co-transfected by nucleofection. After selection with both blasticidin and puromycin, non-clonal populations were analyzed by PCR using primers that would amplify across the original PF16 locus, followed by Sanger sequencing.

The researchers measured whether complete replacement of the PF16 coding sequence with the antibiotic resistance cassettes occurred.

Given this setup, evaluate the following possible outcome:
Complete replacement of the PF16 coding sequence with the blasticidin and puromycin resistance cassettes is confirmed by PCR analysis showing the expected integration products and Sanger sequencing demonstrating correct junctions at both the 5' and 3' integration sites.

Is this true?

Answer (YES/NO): YES